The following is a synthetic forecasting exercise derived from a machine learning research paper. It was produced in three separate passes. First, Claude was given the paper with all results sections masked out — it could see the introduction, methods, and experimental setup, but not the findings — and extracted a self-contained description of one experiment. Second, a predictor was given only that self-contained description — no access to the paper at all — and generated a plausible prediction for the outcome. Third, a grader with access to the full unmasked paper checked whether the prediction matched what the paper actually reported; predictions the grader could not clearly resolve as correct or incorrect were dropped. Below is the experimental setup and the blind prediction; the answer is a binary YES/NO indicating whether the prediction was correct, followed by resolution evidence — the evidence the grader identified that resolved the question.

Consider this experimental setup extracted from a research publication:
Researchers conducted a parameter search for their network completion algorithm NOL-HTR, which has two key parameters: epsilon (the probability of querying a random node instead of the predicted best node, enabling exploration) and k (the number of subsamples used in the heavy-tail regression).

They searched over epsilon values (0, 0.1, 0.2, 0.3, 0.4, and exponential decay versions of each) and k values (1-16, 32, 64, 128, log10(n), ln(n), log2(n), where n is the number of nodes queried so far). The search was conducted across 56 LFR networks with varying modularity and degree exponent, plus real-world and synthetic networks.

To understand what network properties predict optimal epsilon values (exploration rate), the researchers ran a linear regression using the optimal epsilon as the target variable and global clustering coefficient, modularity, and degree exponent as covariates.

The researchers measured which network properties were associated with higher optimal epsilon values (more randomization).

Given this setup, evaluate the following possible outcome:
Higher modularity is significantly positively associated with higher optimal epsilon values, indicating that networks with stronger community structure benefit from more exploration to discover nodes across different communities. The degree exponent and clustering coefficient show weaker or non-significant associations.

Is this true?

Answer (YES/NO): NO